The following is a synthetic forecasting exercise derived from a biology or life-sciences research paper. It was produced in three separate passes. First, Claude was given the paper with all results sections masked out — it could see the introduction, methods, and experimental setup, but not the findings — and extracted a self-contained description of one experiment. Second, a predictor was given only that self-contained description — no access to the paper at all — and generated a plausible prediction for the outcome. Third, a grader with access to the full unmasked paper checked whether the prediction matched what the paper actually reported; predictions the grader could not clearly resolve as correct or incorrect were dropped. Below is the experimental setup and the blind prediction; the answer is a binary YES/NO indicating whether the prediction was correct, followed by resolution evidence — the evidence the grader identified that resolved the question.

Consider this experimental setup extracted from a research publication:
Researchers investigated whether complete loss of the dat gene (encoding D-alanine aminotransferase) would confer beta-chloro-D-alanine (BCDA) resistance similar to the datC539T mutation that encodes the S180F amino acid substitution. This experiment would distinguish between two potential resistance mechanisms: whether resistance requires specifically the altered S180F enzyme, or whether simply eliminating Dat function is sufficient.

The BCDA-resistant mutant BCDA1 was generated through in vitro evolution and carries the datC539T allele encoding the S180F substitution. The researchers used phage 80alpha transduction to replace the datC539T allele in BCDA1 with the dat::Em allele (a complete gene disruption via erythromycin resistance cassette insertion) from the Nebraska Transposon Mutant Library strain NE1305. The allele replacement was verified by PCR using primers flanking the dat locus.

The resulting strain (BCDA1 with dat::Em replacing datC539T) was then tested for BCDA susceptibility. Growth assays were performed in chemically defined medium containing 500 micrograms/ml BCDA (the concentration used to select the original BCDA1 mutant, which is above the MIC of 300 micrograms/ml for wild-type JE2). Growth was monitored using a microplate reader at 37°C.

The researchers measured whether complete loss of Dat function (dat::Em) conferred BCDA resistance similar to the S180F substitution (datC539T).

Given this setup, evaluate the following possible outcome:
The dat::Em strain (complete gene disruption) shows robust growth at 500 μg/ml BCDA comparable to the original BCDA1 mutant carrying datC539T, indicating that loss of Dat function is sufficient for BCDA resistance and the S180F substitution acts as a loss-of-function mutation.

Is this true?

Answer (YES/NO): NO